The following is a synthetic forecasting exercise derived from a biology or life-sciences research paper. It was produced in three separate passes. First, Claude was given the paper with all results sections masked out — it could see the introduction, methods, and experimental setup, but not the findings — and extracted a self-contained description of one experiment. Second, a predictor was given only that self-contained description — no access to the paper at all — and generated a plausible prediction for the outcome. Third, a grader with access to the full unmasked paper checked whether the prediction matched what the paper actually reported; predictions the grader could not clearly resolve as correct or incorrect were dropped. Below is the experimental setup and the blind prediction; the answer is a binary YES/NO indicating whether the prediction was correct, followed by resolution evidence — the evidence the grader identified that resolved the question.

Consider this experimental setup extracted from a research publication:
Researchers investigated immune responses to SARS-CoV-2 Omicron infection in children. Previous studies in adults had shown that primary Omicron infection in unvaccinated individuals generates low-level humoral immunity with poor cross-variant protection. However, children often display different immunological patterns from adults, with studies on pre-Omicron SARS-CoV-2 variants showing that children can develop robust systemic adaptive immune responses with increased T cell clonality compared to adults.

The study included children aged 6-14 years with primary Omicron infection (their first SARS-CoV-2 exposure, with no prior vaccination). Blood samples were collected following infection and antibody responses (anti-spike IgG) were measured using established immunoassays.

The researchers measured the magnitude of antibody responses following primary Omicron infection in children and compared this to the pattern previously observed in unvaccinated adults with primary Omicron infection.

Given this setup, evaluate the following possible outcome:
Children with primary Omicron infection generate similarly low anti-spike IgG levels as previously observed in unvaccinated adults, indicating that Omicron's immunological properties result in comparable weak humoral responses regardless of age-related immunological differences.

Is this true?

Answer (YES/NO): YES